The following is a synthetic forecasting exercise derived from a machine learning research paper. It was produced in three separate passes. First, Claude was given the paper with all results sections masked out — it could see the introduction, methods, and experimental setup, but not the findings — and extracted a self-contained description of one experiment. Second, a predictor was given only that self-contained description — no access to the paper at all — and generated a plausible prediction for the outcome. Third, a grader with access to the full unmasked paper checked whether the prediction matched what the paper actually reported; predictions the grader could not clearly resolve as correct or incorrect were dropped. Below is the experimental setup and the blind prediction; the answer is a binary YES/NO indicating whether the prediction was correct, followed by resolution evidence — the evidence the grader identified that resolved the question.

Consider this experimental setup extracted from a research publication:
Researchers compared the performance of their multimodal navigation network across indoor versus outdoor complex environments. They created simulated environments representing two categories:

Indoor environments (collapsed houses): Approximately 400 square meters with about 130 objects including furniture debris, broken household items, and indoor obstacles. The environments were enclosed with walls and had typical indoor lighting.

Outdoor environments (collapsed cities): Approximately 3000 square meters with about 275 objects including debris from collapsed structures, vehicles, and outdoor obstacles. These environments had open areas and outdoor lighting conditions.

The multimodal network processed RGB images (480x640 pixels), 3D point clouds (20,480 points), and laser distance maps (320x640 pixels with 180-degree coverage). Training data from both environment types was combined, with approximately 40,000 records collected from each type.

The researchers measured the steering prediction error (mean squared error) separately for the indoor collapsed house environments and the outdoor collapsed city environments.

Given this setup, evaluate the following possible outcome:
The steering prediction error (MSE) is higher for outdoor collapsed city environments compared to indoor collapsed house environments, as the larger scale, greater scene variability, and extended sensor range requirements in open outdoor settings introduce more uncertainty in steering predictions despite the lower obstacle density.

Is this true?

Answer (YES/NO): NO